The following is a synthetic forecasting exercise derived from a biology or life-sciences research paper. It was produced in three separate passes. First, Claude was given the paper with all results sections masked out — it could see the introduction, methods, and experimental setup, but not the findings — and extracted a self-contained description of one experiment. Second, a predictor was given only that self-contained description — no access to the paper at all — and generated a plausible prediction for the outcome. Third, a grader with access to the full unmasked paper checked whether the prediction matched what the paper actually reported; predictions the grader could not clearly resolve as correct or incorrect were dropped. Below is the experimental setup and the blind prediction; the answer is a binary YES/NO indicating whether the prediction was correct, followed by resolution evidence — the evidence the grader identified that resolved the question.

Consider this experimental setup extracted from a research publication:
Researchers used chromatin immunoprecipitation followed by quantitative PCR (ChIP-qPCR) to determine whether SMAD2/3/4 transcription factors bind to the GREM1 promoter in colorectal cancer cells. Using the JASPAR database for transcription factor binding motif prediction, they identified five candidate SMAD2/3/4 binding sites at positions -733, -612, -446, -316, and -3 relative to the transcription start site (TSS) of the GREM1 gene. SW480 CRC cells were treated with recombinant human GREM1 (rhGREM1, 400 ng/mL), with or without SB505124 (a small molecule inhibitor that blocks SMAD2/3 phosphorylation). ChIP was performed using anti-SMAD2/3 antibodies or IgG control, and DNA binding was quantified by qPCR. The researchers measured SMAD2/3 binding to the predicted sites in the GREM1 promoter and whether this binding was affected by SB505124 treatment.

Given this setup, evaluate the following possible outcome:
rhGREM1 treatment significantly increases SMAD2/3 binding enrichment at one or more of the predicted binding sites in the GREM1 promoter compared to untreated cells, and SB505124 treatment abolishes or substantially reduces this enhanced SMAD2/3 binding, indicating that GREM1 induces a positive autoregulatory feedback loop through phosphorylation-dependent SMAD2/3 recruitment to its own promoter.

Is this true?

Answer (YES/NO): YES